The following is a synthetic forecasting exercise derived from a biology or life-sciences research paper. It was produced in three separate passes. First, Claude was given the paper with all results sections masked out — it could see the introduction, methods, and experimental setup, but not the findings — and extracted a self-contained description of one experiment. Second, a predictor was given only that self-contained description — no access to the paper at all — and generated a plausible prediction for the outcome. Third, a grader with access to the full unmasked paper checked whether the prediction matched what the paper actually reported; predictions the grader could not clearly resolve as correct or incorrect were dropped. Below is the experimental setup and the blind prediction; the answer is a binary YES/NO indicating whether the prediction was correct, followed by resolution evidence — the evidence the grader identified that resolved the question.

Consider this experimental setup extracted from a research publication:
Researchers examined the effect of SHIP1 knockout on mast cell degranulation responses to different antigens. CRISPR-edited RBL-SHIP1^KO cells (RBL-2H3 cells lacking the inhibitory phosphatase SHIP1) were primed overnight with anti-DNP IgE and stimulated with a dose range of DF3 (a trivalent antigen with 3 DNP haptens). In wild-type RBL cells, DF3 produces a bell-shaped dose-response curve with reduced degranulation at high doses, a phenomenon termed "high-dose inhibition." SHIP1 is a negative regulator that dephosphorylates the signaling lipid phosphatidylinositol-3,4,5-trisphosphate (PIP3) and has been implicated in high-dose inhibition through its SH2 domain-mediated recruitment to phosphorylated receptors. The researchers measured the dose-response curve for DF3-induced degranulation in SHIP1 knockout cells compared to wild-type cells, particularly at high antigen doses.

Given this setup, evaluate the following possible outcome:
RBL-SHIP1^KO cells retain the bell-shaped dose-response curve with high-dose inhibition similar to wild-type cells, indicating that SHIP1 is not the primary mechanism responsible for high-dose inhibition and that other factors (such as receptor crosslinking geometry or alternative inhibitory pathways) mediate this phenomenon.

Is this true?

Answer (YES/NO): NO